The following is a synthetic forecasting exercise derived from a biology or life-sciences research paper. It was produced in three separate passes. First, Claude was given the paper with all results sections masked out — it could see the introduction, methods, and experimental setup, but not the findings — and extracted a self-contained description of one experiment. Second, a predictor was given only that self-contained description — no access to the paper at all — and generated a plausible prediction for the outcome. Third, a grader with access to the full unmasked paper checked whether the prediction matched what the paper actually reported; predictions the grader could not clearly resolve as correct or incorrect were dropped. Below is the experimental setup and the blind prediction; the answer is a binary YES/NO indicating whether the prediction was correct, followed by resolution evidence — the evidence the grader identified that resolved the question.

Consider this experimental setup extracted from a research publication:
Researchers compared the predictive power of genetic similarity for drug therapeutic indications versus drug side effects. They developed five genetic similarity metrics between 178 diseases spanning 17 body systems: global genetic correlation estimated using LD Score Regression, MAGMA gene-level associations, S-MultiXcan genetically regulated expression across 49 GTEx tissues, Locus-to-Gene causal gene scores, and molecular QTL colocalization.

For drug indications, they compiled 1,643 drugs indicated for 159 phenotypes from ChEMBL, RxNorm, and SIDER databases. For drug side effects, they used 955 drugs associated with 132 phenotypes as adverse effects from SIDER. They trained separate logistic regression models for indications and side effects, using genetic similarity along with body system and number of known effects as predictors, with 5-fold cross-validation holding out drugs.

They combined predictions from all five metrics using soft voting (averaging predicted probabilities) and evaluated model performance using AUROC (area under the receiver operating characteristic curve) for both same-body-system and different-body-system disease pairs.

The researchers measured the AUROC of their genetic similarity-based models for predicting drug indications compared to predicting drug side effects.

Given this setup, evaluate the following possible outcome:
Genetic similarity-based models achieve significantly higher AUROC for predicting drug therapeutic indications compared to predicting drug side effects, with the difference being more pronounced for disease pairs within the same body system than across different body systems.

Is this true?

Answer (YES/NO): NO